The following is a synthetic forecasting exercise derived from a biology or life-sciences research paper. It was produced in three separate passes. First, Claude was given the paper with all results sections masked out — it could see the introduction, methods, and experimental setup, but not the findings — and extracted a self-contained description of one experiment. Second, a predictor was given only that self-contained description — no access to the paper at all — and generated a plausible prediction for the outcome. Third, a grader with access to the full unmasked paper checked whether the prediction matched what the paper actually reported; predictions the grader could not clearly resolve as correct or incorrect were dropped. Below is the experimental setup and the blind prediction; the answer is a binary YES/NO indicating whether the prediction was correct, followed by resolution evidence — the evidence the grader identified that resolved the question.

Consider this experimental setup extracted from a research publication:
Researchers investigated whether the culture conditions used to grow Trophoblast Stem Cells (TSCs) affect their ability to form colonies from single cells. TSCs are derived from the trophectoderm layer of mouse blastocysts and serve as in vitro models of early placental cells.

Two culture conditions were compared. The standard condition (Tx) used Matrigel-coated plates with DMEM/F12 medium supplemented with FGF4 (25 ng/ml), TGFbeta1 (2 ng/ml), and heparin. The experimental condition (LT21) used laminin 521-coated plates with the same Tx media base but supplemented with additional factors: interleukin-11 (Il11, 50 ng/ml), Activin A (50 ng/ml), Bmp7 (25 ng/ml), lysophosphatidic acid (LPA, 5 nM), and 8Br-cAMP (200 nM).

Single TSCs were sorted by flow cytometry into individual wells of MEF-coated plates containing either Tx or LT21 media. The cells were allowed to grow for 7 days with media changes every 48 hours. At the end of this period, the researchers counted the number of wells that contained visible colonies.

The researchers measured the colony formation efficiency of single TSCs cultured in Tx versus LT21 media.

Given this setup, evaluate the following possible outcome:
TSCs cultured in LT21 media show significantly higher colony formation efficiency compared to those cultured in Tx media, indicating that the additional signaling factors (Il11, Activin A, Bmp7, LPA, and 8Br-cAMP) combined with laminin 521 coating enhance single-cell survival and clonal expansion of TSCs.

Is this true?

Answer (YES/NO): YES